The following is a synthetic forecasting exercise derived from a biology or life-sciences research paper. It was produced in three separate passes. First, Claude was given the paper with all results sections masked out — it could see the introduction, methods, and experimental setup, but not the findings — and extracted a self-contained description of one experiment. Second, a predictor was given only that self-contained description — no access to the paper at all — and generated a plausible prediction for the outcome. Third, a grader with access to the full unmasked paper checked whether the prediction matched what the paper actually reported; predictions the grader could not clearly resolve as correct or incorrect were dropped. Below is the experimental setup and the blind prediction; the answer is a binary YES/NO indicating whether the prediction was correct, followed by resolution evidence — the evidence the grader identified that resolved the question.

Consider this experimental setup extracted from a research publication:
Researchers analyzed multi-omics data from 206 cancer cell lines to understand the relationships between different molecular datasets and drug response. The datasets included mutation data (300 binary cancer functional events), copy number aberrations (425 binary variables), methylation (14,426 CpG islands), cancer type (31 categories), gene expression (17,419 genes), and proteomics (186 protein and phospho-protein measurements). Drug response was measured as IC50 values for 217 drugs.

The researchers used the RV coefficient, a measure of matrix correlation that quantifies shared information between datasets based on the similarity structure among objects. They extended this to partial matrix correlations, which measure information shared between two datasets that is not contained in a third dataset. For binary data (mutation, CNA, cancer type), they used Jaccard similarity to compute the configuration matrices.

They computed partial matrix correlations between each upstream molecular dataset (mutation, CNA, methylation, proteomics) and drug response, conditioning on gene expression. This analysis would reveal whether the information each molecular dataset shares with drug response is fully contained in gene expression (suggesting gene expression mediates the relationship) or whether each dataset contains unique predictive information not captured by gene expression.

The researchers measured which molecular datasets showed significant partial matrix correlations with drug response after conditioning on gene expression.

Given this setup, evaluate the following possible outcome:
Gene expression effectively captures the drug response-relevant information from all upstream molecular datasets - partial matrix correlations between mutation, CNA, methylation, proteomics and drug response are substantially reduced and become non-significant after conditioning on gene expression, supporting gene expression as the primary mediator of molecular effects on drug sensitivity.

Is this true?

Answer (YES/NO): NO